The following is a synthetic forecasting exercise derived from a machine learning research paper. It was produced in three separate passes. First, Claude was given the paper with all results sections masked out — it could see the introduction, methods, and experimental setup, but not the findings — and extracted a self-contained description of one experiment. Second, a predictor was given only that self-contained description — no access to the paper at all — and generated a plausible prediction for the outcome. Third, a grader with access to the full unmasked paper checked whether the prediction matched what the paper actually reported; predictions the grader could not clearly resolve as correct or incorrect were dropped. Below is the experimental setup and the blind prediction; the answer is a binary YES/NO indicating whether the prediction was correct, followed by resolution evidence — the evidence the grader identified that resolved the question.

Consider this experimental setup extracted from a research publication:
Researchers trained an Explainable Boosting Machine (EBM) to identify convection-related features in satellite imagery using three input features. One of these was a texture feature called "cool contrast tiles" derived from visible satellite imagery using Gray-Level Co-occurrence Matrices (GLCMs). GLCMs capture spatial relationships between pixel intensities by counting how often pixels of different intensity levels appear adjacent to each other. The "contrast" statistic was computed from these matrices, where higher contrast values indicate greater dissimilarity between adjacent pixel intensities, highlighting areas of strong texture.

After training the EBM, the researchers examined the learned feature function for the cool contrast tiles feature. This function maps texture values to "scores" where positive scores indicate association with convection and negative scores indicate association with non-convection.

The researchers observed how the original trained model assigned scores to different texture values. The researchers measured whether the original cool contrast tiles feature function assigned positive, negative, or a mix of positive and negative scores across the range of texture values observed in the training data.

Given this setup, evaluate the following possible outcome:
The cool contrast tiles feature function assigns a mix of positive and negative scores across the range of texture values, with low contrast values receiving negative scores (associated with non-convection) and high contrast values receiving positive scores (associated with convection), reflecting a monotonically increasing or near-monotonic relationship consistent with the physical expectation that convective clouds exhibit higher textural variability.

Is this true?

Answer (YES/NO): NO